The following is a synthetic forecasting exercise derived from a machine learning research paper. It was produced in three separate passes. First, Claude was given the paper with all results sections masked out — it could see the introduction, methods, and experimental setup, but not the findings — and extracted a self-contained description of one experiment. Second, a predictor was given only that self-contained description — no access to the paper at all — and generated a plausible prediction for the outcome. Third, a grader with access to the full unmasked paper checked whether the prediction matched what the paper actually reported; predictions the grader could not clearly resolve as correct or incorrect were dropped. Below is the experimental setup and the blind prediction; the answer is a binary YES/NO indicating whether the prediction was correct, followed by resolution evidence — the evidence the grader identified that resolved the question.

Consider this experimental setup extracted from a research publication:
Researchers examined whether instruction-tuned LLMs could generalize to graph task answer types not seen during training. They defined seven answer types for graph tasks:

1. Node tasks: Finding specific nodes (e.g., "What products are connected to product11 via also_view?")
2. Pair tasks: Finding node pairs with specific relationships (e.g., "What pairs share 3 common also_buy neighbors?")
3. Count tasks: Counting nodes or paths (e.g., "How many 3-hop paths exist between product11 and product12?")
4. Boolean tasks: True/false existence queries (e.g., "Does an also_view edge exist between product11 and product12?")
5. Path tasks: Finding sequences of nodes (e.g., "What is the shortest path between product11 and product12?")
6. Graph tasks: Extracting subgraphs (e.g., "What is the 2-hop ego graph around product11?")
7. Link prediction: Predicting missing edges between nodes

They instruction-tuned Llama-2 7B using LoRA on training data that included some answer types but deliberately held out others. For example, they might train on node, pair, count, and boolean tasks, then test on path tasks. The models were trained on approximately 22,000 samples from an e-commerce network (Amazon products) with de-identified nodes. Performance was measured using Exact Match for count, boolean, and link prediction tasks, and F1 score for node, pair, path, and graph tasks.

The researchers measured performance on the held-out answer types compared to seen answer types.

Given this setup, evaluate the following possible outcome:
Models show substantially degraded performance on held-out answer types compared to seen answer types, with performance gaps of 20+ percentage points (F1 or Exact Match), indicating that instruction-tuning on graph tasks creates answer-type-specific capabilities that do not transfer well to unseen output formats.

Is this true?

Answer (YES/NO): NO